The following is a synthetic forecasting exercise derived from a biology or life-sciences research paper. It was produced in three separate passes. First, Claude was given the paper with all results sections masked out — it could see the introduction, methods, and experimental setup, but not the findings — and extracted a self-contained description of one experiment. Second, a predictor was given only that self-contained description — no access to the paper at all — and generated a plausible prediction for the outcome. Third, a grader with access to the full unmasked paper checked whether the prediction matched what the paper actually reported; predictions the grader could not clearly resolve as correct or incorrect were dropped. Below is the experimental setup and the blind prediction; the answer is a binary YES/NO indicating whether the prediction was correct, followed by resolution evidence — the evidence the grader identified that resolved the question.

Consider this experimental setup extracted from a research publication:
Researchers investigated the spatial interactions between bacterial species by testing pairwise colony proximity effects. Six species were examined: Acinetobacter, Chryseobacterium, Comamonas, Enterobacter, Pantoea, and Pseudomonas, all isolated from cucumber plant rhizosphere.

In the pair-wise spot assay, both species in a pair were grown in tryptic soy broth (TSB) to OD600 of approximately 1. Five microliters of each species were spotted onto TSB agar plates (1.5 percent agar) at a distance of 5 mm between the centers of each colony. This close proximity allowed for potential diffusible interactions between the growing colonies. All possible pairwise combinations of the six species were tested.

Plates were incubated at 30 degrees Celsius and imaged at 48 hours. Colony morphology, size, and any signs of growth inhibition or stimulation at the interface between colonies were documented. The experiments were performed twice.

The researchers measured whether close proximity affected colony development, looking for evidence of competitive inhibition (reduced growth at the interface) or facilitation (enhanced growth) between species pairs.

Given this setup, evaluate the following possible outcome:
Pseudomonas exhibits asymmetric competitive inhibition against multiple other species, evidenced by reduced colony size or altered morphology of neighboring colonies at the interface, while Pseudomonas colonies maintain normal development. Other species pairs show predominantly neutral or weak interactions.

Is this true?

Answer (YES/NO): NO